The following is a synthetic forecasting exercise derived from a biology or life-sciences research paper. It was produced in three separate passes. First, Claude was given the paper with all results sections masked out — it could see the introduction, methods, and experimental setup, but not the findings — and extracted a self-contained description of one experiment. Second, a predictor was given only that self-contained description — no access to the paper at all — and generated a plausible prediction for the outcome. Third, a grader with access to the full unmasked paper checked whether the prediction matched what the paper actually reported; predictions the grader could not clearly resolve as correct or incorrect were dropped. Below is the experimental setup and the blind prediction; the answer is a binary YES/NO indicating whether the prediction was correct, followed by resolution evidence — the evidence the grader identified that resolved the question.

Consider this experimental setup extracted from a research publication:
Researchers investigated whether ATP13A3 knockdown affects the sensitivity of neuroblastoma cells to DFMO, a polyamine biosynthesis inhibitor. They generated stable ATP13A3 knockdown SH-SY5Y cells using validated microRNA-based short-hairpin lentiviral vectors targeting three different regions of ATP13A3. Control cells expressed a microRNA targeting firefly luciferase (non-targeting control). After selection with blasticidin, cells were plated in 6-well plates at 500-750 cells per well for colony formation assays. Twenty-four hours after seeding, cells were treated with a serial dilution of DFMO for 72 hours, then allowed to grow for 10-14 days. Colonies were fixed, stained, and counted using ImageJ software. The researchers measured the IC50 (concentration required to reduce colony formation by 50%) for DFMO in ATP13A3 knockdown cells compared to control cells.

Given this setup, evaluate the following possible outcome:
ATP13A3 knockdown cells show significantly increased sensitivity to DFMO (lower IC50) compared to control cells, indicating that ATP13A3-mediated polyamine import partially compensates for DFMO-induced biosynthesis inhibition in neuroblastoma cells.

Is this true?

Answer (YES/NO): YES